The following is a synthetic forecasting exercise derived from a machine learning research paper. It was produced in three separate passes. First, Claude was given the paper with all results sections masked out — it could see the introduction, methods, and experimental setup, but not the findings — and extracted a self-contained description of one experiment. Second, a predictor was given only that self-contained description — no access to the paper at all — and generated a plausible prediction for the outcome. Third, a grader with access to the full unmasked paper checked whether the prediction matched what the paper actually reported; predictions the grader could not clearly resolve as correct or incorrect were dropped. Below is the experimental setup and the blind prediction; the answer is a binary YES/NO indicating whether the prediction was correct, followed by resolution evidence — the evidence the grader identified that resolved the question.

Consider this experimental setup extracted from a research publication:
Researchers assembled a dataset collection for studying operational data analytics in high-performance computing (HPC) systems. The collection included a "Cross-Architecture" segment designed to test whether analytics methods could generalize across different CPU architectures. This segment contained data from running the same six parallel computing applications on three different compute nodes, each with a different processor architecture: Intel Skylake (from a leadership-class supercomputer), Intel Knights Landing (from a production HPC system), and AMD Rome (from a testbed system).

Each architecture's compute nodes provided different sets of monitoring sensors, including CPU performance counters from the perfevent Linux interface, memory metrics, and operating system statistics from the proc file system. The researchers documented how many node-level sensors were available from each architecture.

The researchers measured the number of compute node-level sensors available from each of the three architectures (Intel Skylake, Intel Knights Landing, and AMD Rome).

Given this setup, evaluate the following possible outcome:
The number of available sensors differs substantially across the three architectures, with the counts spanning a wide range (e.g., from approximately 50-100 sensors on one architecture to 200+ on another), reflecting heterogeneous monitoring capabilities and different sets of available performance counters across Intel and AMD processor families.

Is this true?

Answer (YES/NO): NO